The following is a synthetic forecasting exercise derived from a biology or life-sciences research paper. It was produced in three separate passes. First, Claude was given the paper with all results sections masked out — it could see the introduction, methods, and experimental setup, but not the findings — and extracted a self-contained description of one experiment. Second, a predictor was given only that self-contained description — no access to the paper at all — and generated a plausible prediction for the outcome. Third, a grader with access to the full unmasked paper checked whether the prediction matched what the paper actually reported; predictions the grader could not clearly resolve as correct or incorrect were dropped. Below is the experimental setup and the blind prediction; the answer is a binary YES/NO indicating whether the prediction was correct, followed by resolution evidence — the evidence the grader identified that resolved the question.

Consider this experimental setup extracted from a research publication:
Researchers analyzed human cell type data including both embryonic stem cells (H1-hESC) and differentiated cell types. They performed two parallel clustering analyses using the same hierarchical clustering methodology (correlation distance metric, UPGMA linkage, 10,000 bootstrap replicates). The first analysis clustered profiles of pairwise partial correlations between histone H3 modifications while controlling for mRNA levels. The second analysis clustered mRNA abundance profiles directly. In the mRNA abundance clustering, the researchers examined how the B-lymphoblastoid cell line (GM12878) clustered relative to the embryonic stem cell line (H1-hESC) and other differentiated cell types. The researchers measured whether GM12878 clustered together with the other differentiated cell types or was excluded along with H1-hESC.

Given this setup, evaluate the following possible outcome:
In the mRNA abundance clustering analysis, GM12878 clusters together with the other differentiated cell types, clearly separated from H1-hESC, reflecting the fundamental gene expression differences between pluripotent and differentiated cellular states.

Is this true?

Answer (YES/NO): NO